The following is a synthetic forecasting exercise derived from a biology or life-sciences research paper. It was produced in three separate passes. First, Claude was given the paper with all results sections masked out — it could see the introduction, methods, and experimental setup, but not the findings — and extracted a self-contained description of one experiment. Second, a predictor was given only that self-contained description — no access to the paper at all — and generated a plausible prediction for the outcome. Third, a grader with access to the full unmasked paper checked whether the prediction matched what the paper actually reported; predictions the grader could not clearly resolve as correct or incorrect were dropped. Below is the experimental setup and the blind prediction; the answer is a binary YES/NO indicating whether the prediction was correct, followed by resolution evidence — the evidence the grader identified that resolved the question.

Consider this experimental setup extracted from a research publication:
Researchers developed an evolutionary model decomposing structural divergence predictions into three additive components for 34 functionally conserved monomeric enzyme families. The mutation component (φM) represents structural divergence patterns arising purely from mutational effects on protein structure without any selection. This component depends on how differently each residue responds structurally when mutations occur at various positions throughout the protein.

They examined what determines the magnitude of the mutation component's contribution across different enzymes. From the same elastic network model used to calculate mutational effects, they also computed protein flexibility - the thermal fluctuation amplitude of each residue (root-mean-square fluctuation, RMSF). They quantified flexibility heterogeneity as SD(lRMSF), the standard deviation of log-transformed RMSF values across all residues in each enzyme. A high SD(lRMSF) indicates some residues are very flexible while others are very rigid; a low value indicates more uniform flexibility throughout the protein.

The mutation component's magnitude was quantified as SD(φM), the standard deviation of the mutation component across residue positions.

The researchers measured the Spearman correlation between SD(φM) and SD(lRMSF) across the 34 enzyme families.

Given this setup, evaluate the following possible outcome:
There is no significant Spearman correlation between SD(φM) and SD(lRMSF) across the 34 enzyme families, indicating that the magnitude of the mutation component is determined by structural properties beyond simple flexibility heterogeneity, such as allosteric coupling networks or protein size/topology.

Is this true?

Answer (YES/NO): NO